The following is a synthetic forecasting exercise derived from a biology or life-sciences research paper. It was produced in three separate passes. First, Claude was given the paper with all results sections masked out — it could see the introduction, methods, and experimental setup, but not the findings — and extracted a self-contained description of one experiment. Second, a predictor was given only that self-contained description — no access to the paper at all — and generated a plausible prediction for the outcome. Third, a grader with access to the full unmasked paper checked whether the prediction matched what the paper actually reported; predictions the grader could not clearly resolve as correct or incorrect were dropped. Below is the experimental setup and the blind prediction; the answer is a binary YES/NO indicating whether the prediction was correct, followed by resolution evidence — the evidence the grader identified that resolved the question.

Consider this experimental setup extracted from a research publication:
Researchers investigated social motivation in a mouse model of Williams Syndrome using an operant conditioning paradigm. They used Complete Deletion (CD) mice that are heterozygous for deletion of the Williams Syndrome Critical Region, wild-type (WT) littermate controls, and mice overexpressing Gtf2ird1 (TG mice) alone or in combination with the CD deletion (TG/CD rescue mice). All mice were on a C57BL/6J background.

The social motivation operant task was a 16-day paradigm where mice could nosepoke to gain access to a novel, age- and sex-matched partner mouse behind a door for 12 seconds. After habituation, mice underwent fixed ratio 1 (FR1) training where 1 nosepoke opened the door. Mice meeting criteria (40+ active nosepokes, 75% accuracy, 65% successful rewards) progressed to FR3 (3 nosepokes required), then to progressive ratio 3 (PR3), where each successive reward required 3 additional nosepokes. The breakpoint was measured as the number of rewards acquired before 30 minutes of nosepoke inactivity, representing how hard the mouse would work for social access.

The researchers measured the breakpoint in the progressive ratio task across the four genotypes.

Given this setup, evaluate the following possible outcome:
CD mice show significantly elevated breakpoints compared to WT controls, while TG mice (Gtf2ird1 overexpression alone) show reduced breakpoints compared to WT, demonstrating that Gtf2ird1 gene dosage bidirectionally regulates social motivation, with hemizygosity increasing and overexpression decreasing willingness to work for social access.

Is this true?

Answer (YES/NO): NO